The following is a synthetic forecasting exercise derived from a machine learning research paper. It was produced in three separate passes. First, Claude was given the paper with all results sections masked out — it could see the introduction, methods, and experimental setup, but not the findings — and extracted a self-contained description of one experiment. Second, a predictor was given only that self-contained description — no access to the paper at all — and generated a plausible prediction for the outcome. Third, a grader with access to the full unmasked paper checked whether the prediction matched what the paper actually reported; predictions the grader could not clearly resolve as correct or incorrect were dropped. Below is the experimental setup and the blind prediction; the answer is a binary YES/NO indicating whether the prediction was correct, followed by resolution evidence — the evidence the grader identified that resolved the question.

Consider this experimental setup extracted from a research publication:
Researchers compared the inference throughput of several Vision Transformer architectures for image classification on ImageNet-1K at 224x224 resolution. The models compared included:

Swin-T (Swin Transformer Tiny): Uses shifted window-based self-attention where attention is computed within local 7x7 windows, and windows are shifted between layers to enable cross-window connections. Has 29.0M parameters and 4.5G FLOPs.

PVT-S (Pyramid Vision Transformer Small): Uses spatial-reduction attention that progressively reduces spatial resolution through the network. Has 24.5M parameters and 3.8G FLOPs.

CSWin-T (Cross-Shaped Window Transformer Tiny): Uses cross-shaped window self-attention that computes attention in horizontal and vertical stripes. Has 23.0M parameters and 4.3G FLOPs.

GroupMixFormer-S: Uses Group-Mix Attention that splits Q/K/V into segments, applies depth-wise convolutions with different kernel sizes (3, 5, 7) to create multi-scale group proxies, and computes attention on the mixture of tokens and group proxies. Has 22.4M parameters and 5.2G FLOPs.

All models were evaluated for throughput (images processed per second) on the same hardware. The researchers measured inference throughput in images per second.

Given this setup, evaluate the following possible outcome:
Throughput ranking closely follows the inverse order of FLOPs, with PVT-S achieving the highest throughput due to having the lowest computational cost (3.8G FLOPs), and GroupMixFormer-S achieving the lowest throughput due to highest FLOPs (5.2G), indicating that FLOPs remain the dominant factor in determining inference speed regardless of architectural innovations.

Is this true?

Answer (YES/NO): NO